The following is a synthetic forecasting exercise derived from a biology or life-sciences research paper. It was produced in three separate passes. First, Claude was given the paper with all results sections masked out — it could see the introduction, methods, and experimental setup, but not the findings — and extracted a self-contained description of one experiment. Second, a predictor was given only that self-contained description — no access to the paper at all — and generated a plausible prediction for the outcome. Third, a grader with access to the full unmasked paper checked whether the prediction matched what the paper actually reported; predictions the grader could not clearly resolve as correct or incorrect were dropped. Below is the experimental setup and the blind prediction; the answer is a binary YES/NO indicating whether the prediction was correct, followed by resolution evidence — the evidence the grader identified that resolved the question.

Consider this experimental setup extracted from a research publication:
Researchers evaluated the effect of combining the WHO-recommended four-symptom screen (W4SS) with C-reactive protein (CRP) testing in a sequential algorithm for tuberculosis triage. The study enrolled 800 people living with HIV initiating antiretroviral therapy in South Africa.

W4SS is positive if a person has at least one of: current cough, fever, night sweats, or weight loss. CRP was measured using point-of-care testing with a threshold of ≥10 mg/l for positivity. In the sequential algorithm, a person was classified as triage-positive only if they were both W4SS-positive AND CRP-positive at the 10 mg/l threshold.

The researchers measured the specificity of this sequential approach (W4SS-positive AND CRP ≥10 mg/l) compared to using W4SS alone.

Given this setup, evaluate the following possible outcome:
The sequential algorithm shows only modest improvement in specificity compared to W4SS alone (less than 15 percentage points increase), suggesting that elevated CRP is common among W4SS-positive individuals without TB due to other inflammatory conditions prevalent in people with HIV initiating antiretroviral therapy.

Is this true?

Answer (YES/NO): NO